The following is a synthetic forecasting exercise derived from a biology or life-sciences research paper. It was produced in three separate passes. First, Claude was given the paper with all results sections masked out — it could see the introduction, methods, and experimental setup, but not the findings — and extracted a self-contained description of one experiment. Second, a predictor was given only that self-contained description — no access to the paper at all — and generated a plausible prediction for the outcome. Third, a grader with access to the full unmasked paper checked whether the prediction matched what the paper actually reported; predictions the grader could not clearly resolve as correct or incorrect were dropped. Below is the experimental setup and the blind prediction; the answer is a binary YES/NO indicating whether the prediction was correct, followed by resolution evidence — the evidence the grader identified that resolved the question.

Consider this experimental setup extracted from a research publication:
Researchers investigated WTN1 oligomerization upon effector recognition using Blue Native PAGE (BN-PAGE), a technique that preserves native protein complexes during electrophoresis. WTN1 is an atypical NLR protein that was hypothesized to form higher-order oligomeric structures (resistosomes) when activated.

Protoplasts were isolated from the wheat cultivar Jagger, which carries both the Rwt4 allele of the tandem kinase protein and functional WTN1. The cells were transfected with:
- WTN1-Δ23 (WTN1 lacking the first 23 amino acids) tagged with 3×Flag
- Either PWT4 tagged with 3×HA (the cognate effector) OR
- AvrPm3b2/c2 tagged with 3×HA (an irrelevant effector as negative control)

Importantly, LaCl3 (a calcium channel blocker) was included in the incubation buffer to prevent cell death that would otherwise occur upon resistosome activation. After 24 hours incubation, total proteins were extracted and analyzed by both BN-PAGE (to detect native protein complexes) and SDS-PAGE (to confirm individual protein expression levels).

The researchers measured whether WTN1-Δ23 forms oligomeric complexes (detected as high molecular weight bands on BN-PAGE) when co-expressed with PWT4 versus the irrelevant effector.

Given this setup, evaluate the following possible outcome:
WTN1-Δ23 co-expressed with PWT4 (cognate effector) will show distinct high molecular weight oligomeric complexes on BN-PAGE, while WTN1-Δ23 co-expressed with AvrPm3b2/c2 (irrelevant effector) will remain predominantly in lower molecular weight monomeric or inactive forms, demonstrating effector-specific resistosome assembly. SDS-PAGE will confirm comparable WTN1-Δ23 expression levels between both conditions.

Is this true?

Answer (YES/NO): YES